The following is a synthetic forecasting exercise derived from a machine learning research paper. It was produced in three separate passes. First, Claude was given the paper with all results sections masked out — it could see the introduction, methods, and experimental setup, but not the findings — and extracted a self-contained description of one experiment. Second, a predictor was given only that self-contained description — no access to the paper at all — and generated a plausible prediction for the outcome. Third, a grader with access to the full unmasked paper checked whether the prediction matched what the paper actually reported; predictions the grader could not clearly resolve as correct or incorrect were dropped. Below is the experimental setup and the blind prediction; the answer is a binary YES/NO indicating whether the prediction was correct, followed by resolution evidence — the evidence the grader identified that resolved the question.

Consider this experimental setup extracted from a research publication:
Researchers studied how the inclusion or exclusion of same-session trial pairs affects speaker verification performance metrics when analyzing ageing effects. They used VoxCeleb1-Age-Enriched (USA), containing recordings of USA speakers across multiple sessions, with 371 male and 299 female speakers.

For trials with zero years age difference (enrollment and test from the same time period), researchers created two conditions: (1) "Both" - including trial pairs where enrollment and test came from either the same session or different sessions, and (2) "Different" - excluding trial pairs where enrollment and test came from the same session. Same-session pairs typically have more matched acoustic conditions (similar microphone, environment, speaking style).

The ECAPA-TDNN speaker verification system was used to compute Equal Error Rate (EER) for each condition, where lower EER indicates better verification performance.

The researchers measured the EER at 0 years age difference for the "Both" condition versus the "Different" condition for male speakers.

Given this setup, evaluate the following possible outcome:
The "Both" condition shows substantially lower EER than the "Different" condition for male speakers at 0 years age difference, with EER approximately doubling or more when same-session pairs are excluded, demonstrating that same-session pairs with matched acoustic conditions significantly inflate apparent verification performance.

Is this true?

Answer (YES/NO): NO